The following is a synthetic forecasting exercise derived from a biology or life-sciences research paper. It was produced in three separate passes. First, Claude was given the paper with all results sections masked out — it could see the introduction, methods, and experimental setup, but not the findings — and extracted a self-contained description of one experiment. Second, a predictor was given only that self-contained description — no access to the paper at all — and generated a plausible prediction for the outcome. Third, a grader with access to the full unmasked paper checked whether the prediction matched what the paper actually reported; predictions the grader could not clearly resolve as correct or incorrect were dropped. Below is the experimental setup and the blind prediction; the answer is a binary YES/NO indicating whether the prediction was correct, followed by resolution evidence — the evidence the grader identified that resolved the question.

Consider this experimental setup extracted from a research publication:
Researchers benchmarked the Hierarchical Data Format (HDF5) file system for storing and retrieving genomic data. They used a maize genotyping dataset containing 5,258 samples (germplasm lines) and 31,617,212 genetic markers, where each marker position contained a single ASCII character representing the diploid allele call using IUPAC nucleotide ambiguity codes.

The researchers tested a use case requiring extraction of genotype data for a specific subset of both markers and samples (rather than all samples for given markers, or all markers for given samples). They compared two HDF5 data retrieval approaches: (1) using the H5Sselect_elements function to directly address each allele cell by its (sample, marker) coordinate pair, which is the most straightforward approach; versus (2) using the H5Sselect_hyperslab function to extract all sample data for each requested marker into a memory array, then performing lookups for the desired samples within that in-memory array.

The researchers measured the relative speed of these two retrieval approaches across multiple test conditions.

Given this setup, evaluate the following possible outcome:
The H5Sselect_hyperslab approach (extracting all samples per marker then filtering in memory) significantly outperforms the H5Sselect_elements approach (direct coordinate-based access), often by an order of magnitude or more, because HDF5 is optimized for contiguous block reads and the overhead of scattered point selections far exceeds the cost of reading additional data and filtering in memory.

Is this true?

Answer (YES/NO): YES